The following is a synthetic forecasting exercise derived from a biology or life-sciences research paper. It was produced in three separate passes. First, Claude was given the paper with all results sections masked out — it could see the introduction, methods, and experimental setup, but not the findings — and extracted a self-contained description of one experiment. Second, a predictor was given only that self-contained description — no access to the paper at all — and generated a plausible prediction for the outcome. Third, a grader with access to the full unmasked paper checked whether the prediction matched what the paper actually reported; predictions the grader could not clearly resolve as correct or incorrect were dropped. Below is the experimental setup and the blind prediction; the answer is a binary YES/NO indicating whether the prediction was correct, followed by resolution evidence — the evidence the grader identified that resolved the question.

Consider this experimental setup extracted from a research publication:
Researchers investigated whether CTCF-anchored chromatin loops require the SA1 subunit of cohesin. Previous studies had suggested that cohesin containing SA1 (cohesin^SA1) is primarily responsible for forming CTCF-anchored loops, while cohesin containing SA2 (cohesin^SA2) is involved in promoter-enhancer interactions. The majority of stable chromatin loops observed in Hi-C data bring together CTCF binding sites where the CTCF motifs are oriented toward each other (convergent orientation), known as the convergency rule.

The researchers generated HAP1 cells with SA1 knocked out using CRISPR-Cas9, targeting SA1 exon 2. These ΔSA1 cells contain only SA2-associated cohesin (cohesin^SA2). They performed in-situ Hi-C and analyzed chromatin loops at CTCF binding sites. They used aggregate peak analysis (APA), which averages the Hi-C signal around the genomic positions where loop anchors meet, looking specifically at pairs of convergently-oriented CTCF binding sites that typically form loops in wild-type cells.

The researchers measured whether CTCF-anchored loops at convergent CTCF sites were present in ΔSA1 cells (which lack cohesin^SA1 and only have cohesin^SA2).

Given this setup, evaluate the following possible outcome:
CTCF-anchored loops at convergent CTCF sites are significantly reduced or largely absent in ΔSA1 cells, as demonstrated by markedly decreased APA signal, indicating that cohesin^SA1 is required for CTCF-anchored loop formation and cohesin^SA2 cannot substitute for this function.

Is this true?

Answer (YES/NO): NO